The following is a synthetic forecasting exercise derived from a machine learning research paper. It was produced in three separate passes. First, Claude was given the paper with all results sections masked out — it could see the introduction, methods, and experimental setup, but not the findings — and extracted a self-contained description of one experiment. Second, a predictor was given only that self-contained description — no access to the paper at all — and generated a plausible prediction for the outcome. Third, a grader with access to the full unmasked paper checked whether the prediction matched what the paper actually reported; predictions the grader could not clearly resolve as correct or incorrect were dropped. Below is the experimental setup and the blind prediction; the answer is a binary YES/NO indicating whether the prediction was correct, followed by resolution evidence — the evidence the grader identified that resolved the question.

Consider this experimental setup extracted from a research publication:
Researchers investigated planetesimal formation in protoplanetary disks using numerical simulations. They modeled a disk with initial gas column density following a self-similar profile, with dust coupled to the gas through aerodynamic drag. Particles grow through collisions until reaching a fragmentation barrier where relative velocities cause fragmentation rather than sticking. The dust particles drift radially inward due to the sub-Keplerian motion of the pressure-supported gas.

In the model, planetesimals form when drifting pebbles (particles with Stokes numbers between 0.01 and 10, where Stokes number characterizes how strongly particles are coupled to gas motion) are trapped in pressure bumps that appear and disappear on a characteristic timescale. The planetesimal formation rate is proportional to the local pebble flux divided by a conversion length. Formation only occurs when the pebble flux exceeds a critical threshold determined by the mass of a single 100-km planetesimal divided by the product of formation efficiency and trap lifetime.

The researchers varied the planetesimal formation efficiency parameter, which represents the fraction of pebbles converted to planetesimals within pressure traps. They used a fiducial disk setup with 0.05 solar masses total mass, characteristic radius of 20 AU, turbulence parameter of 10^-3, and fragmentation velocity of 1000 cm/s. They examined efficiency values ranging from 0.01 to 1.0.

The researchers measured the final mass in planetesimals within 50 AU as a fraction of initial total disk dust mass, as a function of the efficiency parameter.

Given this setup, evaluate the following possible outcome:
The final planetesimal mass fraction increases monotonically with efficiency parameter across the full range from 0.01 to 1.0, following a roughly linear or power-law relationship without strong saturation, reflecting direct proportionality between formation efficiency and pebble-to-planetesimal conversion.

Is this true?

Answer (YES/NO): NO